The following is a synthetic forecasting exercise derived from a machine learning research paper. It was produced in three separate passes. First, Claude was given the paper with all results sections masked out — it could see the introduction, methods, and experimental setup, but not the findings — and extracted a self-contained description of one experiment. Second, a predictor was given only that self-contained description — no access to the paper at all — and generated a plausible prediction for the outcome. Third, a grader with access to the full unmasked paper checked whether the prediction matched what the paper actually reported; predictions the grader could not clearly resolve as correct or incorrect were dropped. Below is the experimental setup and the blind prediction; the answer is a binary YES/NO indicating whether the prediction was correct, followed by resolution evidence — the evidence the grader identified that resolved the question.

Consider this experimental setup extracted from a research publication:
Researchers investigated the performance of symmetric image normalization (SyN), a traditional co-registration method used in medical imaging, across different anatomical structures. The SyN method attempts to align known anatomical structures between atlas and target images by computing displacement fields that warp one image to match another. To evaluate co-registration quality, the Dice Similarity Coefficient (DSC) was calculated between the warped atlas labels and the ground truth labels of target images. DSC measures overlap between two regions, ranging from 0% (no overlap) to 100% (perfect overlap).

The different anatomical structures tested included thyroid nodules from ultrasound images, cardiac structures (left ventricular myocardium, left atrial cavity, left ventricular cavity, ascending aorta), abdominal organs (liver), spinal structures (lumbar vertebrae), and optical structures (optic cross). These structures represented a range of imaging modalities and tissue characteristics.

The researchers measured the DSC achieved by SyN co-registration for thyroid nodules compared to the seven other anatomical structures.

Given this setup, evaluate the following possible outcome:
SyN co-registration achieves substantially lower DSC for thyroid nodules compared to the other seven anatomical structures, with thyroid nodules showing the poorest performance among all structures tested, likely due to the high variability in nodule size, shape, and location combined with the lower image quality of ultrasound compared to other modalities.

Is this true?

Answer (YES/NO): YES